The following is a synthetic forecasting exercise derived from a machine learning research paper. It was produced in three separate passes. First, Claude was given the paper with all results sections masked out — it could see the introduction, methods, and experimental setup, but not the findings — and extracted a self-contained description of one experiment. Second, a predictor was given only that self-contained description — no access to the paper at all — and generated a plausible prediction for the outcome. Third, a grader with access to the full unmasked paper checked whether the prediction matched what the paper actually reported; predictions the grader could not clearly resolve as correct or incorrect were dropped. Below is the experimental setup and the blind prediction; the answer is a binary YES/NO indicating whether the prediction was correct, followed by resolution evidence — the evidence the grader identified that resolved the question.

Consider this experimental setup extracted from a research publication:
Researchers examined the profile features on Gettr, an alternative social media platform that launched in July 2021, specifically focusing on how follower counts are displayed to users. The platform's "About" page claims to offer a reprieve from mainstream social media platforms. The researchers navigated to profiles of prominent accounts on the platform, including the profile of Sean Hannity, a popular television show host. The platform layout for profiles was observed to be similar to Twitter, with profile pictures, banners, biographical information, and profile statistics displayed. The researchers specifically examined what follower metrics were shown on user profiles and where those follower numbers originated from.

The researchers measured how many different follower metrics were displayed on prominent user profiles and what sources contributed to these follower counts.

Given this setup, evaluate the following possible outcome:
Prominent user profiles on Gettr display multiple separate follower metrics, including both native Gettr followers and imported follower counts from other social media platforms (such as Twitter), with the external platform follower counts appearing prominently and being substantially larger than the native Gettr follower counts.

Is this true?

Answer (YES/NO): NO